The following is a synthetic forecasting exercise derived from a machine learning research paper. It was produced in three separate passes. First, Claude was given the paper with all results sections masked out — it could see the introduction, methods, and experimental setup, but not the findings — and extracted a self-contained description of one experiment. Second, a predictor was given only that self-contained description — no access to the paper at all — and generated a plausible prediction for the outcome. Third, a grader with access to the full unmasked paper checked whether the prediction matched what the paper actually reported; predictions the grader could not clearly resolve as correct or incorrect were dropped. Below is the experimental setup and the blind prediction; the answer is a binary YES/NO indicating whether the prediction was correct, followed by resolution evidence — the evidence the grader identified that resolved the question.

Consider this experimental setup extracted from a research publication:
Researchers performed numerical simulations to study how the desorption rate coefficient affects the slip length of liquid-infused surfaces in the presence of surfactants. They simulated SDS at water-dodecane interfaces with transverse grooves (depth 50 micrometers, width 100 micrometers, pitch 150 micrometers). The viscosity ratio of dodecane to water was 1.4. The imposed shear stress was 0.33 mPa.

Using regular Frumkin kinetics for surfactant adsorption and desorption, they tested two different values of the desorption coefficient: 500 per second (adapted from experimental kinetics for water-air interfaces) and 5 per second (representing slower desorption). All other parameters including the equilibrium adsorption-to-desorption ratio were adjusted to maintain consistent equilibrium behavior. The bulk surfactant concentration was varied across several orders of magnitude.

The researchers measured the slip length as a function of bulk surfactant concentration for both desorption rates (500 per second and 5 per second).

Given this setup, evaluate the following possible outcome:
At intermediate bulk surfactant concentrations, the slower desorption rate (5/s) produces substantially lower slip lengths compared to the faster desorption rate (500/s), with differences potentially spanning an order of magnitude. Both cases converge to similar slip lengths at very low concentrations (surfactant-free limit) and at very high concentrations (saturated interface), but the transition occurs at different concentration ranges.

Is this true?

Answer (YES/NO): NO